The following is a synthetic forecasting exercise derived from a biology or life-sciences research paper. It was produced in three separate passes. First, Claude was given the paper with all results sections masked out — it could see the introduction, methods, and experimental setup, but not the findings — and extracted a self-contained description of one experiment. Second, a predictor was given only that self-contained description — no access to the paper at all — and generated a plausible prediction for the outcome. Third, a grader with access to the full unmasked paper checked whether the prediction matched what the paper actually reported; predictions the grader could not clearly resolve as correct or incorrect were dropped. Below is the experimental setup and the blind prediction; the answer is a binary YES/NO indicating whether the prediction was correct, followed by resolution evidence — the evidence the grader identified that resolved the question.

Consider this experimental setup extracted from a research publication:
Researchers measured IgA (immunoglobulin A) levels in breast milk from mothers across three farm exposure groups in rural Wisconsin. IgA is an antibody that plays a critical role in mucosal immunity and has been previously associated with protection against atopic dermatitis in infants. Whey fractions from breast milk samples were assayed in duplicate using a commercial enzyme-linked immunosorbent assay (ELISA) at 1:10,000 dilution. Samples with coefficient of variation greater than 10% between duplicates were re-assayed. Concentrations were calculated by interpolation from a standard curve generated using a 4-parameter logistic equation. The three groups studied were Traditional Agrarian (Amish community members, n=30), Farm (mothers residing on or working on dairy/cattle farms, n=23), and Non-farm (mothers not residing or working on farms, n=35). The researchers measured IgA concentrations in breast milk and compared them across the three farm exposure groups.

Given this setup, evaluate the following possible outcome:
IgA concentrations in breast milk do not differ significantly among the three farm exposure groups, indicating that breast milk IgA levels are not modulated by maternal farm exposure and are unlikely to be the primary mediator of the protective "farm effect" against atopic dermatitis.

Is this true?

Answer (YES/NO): NO